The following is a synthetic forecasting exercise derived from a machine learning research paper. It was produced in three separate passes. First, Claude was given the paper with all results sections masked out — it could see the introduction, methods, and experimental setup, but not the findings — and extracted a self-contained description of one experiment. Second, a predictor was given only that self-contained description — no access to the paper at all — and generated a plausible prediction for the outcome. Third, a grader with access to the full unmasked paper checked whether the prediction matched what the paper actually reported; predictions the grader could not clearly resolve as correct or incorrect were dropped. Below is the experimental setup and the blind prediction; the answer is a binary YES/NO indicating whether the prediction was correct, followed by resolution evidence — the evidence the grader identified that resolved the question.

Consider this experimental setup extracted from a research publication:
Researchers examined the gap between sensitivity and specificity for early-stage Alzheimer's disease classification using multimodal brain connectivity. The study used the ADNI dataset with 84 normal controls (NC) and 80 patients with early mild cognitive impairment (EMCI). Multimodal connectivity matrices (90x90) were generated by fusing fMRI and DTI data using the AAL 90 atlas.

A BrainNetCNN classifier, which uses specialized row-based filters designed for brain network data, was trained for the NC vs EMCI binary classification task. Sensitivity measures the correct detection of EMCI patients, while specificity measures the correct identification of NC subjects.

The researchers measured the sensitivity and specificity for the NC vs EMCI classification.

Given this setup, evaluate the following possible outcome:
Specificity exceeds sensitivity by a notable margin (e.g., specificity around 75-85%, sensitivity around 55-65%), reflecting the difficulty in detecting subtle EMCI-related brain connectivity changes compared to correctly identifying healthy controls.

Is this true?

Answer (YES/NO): NO